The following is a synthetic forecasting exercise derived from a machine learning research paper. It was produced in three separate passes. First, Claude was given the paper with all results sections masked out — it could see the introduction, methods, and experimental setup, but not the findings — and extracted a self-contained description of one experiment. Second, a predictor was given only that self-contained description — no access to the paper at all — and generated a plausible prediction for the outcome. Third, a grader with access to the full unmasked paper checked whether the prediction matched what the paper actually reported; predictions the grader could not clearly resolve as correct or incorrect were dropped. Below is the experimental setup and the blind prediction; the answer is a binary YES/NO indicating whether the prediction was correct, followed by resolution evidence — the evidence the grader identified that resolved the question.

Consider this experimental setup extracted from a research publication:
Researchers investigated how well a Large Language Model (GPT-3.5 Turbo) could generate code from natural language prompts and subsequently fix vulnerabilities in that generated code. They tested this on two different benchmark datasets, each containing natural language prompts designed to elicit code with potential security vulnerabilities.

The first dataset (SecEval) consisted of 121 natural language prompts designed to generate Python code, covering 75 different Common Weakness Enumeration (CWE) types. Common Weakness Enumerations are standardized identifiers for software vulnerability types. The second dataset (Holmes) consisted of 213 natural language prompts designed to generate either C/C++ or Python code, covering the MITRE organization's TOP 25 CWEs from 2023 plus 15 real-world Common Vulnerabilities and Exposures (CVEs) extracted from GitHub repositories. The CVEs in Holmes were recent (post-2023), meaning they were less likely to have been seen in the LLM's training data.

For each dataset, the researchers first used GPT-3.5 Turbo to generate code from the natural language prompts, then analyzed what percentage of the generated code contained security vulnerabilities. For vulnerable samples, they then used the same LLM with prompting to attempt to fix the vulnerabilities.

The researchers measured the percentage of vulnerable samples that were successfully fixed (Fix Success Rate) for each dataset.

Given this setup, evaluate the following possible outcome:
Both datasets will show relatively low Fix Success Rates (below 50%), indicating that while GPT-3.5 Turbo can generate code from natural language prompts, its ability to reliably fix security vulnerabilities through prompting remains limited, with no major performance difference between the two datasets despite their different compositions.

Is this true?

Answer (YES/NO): NO